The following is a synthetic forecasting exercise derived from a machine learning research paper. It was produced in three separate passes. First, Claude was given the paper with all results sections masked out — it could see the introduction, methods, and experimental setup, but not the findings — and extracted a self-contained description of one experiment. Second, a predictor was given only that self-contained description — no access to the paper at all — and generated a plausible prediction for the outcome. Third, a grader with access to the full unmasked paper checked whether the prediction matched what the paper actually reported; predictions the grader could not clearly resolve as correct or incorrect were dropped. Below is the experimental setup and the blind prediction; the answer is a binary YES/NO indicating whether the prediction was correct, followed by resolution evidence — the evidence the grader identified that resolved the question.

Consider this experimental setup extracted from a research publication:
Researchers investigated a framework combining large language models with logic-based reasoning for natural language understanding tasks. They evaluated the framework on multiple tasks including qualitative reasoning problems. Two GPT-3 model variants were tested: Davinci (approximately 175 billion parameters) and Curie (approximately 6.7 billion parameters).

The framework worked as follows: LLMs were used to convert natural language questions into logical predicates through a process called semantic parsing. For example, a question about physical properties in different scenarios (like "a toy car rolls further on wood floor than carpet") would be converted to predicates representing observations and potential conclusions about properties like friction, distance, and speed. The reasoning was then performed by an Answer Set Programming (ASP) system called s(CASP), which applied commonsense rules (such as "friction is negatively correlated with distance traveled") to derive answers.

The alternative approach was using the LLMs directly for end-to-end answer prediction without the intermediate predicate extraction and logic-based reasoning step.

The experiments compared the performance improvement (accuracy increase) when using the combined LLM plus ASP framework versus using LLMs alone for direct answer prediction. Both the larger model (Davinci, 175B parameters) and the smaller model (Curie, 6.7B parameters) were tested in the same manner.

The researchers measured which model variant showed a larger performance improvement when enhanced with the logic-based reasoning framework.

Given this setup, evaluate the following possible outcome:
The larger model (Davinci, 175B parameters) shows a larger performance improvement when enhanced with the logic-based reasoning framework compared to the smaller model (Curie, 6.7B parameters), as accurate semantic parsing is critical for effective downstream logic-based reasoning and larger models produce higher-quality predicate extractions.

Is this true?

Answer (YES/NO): NO